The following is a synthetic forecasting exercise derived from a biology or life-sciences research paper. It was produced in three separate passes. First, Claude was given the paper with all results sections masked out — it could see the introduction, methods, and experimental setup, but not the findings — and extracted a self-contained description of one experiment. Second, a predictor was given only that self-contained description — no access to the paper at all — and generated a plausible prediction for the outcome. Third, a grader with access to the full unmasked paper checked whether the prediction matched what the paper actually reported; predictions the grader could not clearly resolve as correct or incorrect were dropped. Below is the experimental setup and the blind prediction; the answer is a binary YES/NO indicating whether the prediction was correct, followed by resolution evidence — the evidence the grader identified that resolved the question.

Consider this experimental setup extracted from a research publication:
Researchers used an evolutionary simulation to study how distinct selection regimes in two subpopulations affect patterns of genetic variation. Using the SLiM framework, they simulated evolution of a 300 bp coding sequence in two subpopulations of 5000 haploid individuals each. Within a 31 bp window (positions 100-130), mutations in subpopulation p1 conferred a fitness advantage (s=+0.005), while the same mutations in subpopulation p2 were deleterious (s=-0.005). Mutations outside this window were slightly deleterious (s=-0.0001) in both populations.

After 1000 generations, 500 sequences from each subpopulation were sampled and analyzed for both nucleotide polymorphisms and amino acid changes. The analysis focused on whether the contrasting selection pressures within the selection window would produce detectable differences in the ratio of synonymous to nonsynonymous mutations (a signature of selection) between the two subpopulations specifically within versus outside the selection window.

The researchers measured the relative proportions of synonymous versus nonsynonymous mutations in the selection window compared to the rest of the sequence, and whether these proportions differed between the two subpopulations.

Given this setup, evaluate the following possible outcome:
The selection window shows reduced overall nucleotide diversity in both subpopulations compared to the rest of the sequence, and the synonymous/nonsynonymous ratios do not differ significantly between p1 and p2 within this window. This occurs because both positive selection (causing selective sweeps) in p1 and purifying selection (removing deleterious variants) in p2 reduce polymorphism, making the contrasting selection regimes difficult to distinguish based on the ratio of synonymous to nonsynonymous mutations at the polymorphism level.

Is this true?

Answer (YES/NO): NO